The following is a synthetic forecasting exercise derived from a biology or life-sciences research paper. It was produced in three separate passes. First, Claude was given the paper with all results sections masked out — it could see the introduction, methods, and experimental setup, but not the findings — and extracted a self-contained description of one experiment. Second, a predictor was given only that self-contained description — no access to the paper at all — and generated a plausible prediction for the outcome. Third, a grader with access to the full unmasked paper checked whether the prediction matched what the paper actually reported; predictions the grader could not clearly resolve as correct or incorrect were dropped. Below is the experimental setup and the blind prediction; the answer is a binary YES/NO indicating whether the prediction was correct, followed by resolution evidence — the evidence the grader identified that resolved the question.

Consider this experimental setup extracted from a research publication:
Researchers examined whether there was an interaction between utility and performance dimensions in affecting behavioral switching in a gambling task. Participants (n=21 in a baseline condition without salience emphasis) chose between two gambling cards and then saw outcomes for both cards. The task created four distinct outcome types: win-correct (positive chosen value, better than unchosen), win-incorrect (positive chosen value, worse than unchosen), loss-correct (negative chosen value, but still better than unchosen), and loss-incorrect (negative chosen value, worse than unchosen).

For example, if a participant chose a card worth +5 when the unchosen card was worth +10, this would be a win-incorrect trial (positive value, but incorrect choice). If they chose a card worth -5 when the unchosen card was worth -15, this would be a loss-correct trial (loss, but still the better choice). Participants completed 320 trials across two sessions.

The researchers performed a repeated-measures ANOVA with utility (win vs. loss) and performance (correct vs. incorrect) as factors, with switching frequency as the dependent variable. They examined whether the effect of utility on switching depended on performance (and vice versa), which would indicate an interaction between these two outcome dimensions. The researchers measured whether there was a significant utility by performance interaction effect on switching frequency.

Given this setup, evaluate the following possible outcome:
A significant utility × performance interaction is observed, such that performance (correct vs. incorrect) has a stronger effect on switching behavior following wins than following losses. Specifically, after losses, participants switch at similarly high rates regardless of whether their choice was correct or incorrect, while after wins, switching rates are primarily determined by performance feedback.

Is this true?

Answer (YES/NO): NO